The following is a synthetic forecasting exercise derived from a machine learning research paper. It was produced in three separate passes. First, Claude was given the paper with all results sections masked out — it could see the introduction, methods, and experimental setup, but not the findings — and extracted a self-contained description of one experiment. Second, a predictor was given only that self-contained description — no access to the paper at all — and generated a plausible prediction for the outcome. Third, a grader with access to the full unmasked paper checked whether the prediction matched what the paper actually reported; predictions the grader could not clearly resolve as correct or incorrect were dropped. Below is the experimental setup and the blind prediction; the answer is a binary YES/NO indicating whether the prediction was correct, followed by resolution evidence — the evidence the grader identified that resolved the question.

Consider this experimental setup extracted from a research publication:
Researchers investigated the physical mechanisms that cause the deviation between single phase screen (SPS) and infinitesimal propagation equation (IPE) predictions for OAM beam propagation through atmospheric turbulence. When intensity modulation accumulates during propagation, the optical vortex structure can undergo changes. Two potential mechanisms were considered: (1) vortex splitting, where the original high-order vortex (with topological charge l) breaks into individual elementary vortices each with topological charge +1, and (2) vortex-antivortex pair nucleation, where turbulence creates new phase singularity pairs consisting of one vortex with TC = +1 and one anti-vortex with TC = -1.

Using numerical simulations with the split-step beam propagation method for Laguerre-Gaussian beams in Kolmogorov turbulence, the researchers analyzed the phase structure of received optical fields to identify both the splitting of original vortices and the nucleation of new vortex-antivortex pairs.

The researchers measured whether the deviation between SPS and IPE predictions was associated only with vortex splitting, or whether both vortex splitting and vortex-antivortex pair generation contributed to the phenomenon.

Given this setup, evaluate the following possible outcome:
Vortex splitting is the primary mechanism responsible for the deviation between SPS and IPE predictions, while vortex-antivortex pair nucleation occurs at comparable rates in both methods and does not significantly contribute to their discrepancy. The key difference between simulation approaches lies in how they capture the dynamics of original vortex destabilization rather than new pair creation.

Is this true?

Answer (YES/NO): NO